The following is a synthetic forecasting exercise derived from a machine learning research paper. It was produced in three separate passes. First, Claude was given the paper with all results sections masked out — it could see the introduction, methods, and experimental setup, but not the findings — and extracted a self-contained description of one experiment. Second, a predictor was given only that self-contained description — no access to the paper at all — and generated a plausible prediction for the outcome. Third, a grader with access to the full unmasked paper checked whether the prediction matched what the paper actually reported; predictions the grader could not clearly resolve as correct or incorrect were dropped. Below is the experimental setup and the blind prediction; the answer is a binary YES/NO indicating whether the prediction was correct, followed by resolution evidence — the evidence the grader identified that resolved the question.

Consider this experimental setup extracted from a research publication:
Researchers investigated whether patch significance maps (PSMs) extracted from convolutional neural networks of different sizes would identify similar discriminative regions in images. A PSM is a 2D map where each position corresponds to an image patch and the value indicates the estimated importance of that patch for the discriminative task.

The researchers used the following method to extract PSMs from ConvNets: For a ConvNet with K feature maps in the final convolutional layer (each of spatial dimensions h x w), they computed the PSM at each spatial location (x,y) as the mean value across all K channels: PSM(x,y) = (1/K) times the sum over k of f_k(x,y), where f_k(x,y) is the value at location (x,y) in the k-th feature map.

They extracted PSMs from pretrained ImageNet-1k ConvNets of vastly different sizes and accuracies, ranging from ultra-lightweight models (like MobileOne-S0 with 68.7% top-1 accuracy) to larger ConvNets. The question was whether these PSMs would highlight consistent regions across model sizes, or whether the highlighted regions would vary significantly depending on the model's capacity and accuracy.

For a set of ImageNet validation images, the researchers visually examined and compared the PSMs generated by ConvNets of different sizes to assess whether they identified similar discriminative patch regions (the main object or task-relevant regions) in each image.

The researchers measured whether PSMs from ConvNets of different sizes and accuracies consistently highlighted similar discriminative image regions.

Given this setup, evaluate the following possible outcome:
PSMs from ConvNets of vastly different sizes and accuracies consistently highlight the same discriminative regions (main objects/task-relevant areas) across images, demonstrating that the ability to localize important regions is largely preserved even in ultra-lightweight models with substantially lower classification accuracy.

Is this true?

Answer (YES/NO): YES